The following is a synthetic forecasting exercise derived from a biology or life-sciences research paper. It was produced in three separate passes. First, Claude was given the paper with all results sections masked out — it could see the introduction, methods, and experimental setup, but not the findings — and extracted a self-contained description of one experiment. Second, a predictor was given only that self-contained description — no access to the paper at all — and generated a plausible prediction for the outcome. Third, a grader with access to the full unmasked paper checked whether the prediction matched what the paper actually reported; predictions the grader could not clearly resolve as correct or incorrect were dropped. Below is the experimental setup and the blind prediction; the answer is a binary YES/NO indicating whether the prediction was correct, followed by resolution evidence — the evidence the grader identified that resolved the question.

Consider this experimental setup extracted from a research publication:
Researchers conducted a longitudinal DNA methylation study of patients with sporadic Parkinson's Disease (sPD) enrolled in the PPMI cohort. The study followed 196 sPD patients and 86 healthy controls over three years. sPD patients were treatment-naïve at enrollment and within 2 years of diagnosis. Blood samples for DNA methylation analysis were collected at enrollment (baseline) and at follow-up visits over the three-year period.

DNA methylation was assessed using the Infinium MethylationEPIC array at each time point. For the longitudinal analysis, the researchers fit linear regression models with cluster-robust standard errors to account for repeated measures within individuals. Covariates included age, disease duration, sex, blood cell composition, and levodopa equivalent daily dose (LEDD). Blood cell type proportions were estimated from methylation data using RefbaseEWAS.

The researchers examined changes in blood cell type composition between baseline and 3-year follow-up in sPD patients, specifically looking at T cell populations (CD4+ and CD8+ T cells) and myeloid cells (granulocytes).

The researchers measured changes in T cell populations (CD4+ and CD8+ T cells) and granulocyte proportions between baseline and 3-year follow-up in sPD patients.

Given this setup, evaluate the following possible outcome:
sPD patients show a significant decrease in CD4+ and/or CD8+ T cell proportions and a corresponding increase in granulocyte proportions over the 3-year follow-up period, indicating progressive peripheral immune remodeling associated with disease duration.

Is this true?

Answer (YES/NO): NO